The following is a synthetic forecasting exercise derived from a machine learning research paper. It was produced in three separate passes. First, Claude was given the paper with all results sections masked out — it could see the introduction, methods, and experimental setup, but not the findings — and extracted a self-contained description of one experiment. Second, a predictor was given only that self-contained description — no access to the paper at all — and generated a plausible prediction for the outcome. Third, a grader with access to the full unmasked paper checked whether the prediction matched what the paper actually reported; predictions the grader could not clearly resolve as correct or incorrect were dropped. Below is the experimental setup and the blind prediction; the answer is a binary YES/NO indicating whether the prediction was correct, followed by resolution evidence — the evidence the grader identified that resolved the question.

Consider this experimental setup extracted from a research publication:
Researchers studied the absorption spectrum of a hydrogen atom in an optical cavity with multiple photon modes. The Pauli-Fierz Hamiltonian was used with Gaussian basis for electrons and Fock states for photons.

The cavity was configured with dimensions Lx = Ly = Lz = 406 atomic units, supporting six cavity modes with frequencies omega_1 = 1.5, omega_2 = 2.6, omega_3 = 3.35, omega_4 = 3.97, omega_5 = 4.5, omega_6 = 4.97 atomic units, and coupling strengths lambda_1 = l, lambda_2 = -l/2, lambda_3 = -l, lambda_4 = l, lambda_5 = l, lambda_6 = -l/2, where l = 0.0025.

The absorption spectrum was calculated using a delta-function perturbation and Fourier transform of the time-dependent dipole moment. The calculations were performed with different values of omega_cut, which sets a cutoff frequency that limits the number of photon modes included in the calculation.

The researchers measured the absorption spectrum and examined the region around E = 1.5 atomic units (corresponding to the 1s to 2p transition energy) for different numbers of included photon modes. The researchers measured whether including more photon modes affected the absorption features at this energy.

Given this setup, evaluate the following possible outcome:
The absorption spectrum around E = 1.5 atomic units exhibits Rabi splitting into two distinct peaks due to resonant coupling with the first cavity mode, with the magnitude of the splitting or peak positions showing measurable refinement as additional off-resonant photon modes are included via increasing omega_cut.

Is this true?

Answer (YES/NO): NO